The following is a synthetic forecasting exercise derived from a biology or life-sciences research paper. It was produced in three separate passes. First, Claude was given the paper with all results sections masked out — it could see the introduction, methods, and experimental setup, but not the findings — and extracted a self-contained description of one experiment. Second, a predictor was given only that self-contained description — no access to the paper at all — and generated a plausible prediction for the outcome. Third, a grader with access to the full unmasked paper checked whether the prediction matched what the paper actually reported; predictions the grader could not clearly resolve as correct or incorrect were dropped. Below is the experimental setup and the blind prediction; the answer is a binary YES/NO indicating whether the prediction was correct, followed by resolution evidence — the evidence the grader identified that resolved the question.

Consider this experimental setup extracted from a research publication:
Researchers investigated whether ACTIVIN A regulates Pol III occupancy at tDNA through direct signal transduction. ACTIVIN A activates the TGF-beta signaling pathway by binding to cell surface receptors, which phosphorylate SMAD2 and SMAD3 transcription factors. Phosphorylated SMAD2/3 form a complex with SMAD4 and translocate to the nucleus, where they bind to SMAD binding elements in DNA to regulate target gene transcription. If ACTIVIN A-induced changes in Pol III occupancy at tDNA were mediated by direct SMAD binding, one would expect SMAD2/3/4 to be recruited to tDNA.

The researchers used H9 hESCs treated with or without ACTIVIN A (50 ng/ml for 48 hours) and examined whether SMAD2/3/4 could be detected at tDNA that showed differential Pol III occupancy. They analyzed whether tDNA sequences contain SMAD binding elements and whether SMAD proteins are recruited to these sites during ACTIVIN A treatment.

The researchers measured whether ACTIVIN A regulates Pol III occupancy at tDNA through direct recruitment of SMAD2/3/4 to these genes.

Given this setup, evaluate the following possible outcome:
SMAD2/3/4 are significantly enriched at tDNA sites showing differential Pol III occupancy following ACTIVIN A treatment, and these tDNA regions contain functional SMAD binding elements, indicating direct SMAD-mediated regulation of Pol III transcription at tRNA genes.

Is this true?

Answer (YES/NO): NO